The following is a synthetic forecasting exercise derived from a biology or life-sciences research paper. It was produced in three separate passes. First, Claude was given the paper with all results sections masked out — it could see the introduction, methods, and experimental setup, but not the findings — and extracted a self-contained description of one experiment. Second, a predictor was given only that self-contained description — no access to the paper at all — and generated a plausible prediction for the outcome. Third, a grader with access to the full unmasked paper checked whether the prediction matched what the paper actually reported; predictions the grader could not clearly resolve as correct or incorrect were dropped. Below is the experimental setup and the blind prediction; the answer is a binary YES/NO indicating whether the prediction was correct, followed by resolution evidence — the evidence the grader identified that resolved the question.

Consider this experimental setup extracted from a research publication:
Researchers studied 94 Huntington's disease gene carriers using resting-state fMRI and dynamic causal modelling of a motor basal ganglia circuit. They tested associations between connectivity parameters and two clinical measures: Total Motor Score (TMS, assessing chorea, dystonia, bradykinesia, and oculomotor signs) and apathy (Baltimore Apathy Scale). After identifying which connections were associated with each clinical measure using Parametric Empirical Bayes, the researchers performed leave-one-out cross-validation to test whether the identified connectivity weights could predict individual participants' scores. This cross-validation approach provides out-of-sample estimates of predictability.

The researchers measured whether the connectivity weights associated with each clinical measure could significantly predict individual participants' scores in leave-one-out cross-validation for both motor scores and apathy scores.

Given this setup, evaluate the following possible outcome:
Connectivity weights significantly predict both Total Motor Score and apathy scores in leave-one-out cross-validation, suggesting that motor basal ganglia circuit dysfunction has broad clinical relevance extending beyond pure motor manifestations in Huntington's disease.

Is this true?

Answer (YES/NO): NO